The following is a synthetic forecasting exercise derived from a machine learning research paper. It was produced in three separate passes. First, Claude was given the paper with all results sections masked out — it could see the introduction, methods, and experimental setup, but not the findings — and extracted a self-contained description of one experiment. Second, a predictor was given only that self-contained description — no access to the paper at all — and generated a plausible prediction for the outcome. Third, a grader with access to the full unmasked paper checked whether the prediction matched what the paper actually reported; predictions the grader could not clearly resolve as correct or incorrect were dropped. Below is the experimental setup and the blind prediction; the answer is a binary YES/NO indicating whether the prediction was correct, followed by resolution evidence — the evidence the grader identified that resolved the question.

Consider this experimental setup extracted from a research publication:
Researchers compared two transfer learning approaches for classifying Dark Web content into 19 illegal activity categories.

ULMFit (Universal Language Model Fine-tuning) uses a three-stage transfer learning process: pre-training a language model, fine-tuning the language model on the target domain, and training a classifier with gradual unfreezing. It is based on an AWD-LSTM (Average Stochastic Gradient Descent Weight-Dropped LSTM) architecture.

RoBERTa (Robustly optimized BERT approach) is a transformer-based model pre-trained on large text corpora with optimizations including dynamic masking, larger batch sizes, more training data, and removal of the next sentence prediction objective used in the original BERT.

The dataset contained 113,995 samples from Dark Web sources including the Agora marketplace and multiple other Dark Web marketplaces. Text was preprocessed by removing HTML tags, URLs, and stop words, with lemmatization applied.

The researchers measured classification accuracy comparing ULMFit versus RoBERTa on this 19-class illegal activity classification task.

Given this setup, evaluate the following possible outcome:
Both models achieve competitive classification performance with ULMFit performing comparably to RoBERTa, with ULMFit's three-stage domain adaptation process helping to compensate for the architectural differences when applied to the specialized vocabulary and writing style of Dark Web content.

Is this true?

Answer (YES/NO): YES